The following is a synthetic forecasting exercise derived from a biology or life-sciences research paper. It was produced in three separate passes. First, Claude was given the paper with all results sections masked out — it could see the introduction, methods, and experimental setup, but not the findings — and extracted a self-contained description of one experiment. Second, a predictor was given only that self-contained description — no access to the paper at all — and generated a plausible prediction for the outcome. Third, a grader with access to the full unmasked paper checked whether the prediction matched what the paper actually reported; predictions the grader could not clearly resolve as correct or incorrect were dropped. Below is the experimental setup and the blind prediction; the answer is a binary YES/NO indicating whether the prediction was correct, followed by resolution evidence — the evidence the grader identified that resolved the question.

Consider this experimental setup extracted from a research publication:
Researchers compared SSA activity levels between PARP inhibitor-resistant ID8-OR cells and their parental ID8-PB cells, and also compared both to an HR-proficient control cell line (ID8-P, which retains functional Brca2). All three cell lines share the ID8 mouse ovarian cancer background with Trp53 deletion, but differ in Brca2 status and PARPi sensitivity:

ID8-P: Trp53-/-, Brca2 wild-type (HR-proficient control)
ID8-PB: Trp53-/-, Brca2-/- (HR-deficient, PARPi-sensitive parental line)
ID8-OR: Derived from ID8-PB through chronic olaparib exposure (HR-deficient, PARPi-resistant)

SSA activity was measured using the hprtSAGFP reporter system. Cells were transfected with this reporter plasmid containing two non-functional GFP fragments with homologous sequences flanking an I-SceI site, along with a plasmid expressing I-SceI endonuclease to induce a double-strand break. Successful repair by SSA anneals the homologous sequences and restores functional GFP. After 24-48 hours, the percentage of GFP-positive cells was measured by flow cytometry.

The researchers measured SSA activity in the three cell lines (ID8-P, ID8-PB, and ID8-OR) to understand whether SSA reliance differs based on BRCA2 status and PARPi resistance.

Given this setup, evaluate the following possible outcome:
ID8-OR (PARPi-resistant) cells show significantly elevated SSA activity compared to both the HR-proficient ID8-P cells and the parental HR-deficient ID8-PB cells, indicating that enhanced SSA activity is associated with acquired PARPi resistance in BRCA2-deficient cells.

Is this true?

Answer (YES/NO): NO